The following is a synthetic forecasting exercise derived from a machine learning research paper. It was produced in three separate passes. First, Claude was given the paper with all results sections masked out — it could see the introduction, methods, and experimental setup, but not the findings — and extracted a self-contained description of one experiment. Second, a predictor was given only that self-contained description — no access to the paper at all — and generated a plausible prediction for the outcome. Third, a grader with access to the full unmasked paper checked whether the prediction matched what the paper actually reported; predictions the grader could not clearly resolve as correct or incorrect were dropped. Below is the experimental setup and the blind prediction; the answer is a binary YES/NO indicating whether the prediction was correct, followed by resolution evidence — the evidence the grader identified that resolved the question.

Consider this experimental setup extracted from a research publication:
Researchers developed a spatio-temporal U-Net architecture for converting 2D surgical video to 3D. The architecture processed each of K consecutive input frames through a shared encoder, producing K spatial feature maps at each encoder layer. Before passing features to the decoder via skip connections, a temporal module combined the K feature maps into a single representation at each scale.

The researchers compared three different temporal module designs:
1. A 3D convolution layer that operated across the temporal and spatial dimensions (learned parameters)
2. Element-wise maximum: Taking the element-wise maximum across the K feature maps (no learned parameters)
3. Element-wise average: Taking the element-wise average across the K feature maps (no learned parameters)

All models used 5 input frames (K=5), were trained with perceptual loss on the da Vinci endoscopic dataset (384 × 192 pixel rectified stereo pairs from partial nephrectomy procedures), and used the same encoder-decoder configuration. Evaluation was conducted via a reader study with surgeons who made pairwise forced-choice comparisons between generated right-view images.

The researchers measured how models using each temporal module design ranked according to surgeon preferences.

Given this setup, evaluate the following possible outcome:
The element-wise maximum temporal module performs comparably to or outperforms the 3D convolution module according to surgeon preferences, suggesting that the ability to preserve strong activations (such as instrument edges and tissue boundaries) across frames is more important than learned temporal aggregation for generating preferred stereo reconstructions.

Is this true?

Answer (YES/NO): NO